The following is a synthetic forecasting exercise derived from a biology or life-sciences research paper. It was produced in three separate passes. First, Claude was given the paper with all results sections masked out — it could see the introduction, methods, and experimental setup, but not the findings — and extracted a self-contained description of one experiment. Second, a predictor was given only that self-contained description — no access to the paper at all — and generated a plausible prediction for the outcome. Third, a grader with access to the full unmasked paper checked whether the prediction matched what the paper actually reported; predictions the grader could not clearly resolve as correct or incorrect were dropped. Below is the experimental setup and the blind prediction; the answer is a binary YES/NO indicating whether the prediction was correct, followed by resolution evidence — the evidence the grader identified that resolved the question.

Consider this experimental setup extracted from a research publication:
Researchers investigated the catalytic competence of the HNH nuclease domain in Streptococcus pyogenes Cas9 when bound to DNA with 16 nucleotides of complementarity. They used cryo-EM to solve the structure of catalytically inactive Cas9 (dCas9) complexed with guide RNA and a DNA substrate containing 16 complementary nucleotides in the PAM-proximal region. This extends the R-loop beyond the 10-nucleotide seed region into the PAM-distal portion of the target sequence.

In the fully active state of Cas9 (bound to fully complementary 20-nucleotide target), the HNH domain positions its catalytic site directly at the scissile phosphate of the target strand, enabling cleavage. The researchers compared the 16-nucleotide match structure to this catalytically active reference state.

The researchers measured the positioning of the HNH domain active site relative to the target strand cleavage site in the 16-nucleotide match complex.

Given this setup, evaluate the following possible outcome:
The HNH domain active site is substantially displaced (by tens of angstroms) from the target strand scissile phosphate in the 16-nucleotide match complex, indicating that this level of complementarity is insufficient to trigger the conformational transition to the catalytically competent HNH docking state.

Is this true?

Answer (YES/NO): YES